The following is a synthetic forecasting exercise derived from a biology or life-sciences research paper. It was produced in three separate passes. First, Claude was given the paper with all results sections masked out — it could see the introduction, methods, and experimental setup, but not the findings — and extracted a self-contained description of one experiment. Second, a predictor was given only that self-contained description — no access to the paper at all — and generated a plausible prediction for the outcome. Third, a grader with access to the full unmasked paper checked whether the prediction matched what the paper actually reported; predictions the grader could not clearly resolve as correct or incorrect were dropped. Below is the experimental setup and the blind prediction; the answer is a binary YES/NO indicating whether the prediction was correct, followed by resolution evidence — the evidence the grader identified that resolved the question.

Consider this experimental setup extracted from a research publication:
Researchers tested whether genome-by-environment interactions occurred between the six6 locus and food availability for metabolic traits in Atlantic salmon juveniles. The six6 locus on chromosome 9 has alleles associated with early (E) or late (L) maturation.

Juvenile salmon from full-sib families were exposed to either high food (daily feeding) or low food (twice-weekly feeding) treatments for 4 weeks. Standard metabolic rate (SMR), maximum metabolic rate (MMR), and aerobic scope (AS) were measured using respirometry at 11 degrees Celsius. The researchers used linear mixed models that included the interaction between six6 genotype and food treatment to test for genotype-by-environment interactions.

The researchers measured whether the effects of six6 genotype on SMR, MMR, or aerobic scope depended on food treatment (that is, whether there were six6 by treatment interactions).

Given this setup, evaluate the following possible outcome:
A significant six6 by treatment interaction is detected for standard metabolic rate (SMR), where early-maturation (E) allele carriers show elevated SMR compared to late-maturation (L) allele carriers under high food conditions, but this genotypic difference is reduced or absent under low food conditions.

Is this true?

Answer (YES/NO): NO